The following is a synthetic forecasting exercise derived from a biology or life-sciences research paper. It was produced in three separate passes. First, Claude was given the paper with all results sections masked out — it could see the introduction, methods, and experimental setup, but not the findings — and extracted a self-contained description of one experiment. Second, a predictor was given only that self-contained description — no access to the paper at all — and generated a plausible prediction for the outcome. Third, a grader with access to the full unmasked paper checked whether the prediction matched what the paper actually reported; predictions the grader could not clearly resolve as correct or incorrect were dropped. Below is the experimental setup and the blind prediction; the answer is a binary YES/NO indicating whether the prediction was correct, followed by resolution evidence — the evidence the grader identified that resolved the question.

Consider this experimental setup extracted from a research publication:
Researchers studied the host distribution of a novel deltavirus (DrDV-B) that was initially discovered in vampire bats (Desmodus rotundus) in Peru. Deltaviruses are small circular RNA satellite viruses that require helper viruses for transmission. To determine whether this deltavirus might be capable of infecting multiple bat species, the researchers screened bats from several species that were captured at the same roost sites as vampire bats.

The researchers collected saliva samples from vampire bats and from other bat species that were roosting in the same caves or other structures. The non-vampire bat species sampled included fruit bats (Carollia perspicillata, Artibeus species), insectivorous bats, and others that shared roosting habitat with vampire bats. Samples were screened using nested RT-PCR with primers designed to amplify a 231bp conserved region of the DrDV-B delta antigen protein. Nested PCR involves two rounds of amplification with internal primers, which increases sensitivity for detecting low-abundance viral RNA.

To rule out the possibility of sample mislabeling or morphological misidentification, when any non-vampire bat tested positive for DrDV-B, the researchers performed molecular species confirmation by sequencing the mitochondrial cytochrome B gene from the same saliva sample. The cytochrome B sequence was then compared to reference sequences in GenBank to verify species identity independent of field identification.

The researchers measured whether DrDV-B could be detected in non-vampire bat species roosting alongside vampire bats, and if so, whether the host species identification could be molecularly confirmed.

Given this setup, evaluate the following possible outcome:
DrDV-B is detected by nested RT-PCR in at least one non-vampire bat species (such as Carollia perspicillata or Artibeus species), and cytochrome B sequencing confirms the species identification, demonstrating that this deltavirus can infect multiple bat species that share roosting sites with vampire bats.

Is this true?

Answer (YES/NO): YES